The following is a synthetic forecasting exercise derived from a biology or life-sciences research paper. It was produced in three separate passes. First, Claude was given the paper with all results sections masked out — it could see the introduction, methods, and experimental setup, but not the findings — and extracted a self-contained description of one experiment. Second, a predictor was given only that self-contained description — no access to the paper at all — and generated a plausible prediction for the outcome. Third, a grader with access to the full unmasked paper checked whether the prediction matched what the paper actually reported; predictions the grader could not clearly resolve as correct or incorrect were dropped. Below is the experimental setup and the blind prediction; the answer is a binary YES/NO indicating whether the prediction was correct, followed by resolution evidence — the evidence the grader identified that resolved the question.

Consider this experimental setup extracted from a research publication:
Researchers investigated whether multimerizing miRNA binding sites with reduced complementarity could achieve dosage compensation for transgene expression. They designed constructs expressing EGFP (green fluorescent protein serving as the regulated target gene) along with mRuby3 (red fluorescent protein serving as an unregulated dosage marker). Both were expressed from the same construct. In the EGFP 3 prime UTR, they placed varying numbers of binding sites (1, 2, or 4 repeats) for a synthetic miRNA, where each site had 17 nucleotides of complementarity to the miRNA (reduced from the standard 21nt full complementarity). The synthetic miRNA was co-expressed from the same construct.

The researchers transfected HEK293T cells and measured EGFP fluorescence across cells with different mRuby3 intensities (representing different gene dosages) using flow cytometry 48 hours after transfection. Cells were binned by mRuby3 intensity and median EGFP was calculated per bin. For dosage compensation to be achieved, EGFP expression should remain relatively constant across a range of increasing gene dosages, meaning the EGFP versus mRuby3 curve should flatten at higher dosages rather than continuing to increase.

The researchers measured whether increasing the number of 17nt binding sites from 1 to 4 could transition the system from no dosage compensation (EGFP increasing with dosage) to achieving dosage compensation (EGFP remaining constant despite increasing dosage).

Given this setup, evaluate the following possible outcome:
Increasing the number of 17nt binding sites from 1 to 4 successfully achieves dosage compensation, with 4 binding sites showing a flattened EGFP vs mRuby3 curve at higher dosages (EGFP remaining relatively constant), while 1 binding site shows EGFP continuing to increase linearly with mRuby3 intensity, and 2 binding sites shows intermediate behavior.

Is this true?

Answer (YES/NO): YES